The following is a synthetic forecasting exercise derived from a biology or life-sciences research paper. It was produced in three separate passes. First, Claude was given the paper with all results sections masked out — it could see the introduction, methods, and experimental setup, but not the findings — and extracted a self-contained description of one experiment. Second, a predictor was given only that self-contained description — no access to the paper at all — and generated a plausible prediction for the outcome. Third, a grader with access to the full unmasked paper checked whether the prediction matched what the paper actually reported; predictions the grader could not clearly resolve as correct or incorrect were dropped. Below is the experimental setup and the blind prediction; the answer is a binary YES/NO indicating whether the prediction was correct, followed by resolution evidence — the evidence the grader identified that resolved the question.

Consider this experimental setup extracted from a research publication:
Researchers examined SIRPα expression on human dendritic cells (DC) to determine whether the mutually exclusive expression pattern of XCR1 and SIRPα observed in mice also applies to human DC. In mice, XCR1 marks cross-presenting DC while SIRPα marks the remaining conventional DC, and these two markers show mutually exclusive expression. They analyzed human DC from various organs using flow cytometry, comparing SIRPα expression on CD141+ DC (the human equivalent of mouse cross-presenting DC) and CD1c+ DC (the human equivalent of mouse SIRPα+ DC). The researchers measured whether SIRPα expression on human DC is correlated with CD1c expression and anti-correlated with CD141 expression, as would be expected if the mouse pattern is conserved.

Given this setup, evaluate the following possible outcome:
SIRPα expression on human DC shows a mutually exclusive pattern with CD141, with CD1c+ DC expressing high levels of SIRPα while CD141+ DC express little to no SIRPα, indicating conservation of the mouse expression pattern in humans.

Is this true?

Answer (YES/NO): YES